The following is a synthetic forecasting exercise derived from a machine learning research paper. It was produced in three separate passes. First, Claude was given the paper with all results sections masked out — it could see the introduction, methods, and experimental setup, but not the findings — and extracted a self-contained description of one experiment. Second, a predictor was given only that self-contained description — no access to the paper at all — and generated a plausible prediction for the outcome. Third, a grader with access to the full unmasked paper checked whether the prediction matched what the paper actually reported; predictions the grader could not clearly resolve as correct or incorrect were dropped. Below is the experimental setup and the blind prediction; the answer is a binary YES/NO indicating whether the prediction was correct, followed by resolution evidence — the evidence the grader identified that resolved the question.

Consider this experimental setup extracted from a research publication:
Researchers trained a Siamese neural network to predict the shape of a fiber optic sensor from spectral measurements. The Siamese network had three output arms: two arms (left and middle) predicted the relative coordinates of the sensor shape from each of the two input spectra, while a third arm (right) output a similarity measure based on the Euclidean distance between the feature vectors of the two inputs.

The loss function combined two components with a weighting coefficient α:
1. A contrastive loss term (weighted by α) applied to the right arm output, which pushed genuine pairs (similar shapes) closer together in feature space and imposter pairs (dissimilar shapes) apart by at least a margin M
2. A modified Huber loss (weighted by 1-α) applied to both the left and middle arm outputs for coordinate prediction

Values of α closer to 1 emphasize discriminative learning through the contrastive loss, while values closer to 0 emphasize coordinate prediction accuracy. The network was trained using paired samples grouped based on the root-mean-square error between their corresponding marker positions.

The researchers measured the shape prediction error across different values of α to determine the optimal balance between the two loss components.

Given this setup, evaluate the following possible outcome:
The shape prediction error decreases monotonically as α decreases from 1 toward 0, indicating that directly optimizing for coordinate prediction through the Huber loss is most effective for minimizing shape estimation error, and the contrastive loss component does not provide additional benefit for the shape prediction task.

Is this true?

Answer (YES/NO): NO